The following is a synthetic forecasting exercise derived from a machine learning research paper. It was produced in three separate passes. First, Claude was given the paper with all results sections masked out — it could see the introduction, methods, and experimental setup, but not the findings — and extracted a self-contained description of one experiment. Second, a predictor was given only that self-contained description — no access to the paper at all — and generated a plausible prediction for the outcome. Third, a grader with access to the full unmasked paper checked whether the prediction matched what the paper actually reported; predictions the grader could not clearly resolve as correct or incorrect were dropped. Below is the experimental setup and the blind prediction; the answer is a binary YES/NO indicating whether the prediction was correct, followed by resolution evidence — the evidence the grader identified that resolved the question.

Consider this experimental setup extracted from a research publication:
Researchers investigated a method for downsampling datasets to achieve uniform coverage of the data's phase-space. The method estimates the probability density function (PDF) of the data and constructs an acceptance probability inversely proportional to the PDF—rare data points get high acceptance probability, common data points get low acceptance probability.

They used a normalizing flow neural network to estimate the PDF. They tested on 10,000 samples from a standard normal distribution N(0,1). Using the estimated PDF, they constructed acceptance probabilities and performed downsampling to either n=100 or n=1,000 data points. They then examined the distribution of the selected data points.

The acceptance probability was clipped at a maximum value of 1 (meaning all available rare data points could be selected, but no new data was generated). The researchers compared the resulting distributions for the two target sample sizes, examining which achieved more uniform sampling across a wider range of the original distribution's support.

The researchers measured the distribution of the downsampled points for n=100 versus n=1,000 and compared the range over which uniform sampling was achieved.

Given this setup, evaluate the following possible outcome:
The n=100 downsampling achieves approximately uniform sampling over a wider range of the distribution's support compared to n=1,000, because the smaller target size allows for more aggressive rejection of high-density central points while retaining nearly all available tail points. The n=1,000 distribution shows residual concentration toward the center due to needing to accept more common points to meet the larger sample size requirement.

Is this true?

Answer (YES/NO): YES